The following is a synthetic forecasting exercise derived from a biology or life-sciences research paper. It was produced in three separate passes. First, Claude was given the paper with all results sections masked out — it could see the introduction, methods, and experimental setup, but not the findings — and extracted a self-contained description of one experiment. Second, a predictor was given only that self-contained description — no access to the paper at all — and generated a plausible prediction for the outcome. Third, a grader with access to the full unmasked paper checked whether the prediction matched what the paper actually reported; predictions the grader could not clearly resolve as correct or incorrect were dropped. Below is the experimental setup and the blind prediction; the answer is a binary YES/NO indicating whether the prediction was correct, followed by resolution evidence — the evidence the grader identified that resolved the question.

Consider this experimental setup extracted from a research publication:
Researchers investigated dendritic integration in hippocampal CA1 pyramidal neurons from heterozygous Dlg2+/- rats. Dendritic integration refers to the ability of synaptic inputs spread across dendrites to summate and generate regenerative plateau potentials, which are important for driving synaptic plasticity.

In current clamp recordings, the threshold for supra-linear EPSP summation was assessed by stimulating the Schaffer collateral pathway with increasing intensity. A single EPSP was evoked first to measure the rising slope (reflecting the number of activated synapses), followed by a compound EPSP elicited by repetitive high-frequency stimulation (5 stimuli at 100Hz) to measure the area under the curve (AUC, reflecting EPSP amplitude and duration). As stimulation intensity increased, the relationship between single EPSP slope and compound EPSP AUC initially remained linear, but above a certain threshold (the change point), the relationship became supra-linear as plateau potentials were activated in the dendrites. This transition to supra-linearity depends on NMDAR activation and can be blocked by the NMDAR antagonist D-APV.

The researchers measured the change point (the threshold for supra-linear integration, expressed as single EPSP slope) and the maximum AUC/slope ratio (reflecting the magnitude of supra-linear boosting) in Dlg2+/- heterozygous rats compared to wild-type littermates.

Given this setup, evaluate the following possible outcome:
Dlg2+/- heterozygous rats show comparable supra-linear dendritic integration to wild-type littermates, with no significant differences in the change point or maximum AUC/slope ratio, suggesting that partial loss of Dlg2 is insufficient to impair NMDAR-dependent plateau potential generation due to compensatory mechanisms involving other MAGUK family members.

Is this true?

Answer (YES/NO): NO